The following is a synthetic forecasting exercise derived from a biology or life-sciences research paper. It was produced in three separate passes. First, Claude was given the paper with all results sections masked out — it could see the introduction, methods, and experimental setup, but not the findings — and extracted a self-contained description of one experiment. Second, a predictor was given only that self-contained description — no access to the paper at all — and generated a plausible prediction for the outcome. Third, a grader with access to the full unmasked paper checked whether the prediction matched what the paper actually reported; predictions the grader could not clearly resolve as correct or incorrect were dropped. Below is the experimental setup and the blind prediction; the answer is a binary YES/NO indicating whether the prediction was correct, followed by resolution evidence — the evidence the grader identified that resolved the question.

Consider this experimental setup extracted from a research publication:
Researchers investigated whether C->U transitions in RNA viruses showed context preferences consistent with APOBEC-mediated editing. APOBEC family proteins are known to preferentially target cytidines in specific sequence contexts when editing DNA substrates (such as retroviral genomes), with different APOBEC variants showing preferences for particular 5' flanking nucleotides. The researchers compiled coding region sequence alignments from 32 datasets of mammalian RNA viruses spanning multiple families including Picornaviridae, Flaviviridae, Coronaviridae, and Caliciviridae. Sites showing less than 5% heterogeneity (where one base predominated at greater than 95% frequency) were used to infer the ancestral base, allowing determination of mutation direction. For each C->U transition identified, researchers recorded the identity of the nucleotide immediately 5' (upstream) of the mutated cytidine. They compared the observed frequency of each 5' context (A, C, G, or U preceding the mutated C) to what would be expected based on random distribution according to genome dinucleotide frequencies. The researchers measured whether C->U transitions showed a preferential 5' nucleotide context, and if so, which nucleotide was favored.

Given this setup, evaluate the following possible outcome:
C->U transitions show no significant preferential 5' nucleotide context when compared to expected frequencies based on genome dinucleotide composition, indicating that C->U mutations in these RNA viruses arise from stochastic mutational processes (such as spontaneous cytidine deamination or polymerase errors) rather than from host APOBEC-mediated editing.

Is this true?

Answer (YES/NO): NO